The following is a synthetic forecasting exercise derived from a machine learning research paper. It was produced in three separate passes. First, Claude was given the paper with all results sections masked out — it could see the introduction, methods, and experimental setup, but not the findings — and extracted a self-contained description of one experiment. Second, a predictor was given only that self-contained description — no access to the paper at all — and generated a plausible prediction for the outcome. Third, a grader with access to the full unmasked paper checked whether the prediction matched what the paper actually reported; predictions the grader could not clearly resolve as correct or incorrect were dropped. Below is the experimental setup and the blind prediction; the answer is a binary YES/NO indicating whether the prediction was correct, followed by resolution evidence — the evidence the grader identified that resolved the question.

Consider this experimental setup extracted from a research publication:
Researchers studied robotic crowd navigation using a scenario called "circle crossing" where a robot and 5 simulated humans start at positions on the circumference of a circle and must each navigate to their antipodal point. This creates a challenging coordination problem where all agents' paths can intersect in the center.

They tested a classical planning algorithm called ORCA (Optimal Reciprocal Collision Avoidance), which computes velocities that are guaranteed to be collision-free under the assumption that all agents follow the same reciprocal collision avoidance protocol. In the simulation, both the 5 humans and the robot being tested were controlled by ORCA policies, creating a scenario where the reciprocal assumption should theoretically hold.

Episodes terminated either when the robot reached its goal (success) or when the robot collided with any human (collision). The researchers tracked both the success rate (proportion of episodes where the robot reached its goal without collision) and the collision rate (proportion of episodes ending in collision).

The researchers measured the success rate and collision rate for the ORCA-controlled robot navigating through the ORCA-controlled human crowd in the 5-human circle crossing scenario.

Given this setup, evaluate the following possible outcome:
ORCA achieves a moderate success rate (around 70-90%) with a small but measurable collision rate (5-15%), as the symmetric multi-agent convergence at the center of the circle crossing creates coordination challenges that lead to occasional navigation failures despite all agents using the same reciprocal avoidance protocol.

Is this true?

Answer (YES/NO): NO